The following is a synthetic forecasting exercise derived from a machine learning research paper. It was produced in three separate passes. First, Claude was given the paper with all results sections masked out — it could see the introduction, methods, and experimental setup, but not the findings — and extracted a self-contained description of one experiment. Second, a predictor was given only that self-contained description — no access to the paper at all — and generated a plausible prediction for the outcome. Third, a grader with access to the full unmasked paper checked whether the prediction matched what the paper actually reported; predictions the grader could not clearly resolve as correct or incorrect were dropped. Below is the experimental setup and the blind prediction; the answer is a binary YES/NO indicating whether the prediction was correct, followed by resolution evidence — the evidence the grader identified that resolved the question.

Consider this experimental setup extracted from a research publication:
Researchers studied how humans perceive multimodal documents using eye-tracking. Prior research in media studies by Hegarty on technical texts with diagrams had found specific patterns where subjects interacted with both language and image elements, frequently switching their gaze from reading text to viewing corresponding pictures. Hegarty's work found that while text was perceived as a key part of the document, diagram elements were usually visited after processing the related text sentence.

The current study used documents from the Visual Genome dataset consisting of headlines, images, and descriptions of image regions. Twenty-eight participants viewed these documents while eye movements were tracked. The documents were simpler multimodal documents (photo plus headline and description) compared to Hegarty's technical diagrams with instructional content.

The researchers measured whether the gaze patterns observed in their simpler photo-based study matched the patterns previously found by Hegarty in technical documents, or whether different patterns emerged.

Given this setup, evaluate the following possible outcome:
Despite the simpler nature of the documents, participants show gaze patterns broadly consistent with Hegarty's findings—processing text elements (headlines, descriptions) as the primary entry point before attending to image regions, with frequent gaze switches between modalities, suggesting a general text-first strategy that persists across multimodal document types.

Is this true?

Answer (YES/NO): YES